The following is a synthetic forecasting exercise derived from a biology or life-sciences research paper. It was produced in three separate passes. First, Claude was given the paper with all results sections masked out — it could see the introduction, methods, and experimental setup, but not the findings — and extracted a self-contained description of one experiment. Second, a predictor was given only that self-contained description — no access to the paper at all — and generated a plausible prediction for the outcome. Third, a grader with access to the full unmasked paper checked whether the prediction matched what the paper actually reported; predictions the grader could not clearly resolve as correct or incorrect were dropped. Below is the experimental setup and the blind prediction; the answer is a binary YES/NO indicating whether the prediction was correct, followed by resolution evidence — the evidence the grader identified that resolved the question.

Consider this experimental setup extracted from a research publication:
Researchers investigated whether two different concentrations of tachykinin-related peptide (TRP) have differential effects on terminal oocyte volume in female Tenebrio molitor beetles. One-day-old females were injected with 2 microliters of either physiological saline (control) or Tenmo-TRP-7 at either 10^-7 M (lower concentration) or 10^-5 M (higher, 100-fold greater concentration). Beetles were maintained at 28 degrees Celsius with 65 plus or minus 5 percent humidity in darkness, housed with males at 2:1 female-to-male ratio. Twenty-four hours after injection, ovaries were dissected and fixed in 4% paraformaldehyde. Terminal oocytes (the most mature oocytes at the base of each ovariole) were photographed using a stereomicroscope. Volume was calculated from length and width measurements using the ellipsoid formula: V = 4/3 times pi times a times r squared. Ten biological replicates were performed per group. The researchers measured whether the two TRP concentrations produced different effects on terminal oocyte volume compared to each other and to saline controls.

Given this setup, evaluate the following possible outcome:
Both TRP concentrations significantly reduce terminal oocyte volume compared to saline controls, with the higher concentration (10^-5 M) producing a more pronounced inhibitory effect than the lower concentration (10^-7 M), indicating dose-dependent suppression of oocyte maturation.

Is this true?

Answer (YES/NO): NO